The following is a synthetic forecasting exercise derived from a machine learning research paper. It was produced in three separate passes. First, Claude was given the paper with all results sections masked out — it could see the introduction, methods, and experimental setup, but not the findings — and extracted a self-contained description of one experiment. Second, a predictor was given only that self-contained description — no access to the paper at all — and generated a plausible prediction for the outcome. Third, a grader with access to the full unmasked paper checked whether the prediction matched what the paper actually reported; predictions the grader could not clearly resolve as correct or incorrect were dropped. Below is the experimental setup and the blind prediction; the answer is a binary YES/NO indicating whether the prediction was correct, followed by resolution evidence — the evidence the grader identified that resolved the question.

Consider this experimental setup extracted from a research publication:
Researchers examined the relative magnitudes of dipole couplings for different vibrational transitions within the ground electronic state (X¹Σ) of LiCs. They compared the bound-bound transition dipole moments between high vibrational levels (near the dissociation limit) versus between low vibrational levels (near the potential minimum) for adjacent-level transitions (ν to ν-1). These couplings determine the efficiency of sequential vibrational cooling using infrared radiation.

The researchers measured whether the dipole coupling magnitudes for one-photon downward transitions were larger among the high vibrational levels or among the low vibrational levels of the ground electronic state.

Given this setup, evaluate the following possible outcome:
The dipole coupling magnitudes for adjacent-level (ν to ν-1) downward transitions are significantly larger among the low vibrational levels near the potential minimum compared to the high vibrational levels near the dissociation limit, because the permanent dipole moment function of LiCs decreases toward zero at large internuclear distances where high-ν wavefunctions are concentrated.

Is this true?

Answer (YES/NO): NO